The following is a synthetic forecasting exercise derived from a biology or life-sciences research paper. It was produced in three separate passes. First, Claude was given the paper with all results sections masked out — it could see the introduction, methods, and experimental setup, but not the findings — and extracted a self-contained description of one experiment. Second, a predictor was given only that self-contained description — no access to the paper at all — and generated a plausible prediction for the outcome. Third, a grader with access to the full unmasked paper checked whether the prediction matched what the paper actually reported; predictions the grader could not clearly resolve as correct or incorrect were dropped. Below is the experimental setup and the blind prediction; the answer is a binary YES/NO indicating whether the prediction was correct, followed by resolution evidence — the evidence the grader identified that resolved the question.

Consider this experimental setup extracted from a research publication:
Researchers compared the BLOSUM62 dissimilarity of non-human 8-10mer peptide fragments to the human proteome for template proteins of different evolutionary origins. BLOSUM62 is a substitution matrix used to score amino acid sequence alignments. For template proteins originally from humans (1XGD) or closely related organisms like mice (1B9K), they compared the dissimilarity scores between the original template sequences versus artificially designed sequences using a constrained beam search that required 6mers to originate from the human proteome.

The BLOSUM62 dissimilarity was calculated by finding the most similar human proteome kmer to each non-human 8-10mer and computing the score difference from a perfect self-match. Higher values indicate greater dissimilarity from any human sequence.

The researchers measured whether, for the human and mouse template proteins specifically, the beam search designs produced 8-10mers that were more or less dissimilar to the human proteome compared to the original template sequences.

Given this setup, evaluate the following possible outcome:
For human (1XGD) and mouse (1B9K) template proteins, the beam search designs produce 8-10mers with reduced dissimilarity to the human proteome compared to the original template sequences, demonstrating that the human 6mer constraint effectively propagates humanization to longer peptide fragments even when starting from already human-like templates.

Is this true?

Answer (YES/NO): NO